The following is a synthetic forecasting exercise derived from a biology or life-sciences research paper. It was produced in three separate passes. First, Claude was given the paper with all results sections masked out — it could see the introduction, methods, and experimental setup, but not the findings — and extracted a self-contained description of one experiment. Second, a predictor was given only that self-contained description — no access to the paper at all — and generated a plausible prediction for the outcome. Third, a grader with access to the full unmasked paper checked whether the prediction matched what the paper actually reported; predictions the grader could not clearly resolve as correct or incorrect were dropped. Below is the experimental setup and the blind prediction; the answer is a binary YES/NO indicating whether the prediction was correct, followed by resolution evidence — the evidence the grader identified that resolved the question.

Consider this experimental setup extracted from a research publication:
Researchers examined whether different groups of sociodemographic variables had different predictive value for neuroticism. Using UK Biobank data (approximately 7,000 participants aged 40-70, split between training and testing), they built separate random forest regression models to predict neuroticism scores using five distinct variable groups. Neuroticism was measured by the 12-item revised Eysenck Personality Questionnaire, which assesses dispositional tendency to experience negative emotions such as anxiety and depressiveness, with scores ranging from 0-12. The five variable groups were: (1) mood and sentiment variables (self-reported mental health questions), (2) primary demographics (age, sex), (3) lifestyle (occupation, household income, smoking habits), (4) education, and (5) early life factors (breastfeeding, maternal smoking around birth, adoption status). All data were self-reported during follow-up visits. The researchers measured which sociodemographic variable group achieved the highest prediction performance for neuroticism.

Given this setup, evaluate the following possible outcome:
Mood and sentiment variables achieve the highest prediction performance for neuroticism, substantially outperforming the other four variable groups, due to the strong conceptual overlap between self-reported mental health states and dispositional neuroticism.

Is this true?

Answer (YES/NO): YES